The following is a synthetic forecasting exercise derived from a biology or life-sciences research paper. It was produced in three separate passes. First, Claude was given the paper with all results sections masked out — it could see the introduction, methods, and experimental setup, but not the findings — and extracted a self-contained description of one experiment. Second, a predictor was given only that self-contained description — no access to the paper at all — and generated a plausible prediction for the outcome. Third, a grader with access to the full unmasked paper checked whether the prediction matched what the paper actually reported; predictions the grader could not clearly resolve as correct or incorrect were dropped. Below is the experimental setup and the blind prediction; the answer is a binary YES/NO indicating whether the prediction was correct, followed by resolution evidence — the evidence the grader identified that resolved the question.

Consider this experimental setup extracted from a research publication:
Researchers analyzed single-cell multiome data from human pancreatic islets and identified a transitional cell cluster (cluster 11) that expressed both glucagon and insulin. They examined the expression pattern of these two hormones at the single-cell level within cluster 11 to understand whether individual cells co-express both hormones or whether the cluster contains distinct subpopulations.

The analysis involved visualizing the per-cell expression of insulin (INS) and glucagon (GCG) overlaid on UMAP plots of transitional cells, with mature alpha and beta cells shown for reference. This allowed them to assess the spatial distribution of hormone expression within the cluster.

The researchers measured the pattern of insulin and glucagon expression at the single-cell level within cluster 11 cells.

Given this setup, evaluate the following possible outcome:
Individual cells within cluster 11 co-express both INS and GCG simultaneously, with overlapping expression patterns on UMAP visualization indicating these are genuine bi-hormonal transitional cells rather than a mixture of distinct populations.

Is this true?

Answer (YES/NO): NO